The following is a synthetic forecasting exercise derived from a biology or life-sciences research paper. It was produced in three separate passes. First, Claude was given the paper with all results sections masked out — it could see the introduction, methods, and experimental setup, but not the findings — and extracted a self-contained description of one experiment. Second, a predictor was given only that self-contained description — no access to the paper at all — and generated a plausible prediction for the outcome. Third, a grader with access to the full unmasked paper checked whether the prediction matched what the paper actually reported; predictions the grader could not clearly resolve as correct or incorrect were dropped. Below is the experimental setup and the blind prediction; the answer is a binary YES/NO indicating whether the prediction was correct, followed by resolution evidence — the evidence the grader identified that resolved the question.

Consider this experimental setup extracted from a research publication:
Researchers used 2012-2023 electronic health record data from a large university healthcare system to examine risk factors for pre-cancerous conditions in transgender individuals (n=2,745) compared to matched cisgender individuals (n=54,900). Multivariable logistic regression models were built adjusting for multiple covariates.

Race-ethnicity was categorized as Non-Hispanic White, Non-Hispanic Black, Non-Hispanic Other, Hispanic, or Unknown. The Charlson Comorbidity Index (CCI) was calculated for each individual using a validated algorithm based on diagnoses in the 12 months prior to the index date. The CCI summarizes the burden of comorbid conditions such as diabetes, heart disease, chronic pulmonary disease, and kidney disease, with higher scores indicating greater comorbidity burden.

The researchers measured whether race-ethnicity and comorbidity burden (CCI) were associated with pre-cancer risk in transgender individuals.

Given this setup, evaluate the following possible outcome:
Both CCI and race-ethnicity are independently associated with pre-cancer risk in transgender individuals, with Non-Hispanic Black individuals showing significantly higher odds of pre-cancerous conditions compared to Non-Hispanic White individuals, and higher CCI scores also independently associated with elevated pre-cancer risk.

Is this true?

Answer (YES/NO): YES